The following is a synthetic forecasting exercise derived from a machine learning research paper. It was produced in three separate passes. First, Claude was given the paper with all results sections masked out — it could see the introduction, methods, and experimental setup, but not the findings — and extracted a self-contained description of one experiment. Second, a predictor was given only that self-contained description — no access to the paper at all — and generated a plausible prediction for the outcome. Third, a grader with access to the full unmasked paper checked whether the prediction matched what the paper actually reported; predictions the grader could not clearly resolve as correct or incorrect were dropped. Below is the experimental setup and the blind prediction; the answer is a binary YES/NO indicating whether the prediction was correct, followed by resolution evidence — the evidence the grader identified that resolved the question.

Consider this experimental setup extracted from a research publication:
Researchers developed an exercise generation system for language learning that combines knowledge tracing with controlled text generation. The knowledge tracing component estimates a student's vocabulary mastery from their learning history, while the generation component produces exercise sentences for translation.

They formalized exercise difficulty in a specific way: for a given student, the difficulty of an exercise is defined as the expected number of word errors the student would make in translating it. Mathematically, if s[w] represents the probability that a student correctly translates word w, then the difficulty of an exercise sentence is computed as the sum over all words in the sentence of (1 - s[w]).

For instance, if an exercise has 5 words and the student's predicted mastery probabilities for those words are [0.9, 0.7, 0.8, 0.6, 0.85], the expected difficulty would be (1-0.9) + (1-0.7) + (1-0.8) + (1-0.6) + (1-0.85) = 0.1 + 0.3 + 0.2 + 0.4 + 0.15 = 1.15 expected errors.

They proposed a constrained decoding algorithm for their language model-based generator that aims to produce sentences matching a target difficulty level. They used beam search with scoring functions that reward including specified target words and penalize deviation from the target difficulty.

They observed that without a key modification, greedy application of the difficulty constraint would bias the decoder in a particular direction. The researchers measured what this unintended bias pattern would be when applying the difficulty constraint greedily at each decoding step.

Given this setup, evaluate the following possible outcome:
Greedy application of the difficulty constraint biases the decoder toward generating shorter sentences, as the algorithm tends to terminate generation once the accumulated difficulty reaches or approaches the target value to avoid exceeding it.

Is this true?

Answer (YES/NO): NO